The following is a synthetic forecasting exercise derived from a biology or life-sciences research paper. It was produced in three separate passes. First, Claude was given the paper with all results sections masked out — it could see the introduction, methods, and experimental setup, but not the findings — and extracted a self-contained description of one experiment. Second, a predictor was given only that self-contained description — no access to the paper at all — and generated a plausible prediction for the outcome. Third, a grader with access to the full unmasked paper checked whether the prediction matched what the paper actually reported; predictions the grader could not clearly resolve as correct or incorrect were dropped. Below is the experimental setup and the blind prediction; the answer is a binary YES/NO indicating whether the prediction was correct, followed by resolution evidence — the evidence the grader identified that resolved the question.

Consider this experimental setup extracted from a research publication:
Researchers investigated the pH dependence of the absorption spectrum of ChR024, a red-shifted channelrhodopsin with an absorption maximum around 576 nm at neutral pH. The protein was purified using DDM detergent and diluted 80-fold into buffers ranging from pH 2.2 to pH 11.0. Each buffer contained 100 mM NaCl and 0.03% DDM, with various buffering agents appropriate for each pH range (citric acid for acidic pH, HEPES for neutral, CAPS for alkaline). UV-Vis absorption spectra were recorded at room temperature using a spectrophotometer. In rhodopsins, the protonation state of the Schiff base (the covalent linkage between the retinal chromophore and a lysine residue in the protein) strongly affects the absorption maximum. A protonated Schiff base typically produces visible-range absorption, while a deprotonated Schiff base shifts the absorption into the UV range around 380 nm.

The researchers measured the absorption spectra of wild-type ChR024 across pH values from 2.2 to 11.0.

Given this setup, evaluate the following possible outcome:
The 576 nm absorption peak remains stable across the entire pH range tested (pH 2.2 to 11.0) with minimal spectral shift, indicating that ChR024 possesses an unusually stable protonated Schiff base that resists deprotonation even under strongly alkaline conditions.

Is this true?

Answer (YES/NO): NO